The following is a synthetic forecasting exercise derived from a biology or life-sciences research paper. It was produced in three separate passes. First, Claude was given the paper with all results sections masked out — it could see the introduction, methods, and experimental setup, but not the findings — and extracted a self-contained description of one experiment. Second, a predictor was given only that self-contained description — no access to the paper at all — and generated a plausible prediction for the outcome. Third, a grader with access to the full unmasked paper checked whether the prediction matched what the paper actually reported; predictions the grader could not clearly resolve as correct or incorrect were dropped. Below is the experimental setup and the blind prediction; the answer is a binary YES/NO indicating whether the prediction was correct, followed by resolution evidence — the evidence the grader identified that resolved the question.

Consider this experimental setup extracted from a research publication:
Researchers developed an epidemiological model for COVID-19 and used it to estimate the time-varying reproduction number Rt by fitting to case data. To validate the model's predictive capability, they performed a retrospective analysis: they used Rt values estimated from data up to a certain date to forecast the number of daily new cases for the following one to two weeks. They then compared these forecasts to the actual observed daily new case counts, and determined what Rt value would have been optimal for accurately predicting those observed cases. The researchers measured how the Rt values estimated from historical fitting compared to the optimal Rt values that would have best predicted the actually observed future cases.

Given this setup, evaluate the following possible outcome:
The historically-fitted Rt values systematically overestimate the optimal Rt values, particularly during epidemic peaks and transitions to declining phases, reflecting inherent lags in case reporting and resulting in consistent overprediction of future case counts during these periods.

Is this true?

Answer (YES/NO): NO